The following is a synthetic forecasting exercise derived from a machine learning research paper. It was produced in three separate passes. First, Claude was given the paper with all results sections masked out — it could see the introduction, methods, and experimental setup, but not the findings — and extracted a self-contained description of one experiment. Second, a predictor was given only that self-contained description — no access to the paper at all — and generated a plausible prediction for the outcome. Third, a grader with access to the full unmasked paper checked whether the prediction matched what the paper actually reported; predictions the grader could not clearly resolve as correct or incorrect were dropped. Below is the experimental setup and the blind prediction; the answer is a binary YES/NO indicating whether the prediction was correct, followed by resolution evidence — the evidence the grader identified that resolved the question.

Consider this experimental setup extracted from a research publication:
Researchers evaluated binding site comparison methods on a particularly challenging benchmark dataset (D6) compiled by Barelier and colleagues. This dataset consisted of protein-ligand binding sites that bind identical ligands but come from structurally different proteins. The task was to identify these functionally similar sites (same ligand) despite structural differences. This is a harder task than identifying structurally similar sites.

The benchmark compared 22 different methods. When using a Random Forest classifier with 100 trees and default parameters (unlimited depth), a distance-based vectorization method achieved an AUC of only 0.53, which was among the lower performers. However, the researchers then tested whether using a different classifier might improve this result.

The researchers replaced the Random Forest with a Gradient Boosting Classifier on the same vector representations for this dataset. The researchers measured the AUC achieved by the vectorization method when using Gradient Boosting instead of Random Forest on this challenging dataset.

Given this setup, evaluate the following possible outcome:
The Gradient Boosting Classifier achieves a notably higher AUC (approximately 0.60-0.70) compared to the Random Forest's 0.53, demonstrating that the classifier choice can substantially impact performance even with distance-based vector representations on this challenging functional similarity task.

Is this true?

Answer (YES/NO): NO